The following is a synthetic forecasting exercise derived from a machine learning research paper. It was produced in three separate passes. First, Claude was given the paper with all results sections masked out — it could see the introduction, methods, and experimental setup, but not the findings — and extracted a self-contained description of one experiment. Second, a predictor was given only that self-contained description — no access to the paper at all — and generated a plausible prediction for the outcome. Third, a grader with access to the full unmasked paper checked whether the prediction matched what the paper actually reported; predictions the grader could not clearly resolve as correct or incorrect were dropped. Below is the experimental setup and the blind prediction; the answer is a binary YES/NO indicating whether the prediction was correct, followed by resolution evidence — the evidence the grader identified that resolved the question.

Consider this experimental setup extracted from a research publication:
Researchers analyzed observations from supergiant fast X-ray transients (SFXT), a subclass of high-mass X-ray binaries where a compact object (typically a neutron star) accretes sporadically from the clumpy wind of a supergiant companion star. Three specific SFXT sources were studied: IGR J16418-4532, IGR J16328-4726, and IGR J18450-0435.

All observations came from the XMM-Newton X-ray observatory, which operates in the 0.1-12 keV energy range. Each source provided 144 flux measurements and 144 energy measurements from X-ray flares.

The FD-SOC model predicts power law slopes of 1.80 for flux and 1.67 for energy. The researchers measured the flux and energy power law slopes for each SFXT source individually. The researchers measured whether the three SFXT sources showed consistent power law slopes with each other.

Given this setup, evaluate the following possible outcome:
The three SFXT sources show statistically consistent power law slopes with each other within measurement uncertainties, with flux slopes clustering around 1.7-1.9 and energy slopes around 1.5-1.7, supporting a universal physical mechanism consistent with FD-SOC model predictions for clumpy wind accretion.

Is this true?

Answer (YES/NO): NO